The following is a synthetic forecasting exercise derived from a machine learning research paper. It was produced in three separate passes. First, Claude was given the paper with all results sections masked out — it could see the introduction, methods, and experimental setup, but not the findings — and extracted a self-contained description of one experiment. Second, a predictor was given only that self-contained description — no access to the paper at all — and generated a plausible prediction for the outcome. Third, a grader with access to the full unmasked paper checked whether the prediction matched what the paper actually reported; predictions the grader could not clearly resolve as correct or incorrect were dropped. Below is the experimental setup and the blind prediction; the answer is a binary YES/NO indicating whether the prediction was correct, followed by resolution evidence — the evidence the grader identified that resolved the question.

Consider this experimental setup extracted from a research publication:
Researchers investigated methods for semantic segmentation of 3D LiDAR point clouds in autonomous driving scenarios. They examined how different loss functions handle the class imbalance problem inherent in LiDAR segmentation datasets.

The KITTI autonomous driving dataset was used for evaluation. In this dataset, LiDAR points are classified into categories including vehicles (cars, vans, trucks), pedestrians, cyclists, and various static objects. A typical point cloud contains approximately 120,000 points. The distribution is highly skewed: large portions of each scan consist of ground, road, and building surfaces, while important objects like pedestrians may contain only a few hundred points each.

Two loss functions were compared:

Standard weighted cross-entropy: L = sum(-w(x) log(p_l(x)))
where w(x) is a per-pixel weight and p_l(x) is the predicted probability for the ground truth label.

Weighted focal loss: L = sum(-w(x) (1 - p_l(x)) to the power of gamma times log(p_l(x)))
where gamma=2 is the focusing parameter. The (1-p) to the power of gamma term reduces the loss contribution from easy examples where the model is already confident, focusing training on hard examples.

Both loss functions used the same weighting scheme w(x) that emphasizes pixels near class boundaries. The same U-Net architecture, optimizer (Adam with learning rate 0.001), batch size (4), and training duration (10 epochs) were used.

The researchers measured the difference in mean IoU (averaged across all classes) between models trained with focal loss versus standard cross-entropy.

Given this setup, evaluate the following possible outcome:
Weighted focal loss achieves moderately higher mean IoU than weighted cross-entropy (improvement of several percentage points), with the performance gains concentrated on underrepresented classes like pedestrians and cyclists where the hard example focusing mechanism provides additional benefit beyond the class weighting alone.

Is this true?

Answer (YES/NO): YES